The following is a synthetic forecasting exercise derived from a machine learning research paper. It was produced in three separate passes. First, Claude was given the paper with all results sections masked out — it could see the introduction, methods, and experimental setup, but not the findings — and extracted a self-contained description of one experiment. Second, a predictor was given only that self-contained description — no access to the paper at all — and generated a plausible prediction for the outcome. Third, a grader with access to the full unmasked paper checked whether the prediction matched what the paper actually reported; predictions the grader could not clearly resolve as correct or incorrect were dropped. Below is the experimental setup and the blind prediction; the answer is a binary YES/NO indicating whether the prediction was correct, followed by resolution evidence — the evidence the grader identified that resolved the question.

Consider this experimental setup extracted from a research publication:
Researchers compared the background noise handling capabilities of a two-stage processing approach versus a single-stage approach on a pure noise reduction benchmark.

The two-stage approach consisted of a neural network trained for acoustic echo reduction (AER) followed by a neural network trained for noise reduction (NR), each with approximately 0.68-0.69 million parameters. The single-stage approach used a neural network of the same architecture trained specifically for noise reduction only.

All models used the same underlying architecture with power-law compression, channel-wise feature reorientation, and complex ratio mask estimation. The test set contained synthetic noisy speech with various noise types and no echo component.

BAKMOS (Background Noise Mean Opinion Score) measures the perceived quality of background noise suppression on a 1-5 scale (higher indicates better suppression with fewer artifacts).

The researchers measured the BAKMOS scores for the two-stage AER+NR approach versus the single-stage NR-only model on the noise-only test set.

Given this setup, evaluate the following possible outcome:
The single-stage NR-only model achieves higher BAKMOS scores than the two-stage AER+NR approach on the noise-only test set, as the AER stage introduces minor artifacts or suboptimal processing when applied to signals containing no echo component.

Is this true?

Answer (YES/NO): YES